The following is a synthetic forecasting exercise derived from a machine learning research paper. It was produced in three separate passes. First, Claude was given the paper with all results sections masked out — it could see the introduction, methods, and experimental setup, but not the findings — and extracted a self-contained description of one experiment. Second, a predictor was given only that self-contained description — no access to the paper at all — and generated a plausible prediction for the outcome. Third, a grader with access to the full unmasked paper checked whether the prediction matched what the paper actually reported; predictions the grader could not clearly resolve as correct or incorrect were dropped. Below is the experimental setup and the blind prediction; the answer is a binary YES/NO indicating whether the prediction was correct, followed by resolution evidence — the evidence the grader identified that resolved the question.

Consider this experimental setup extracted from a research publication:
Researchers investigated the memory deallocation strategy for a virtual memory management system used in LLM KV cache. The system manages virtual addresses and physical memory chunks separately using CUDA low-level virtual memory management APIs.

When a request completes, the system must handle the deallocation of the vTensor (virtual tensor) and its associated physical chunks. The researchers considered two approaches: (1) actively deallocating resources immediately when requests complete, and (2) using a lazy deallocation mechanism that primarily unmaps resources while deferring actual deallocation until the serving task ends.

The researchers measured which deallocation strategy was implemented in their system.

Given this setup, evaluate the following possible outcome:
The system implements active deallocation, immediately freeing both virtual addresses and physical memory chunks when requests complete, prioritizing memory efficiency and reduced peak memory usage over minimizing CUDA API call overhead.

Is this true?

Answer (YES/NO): NO